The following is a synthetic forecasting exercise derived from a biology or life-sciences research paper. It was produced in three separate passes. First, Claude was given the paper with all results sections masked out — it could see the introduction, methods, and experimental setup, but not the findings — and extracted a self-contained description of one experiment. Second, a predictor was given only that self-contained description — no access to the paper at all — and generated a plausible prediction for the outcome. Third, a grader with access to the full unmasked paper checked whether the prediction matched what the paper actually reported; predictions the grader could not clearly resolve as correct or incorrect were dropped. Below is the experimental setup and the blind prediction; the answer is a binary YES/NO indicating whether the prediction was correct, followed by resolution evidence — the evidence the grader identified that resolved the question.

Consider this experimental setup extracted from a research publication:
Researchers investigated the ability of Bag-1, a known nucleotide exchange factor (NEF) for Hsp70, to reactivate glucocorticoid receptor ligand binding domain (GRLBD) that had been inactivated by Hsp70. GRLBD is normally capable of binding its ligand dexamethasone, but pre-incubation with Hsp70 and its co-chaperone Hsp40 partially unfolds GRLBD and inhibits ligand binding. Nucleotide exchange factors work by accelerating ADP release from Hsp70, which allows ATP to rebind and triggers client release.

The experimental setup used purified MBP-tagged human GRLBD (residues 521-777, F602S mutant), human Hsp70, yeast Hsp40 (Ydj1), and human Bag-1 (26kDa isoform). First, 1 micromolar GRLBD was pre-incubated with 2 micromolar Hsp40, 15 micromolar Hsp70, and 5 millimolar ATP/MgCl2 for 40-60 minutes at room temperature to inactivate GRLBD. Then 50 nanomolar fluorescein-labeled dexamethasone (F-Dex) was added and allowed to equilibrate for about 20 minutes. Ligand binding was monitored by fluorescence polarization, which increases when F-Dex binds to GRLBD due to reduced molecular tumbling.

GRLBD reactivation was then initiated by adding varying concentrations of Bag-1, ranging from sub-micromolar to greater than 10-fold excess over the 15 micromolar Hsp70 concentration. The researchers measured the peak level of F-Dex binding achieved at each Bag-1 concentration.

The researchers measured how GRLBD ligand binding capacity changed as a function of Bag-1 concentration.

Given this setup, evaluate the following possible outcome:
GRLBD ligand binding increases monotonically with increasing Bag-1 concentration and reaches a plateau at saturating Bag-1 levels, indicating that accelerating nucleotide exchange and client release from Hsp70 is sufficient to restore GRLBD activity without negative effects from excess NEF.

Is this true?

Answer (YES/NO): NO